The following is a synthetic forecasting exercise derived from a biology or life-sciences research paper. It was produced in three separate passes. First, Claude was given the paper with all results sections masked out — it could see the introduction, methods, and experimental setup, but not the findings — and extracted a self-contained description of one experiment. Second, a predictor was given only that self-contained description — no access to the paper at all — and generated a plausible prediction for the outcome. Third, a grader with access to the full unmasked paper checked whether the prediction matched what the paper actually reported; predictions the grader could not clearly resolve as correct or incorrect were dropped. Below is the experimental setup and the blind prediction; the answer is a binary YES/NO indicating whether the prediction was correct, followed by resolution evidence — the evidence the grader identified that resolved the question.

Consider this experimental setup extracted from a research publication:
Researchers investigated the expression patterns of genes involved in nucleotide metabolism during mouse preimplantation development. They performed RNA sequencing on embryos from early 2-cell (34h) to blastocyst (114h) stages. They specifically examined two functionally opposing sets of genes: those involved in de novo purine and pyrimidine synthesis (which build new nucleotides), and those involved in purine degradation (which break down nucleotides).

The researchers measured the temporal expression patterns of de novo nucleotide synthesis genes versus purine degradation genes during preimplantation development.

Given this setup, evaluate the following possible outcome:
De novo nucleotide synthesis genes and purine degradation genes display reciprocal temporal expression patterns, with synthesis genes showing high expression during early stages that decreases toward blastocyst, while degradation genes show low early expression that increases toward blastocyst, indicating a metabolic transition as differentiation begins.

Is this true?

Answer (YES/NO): NO